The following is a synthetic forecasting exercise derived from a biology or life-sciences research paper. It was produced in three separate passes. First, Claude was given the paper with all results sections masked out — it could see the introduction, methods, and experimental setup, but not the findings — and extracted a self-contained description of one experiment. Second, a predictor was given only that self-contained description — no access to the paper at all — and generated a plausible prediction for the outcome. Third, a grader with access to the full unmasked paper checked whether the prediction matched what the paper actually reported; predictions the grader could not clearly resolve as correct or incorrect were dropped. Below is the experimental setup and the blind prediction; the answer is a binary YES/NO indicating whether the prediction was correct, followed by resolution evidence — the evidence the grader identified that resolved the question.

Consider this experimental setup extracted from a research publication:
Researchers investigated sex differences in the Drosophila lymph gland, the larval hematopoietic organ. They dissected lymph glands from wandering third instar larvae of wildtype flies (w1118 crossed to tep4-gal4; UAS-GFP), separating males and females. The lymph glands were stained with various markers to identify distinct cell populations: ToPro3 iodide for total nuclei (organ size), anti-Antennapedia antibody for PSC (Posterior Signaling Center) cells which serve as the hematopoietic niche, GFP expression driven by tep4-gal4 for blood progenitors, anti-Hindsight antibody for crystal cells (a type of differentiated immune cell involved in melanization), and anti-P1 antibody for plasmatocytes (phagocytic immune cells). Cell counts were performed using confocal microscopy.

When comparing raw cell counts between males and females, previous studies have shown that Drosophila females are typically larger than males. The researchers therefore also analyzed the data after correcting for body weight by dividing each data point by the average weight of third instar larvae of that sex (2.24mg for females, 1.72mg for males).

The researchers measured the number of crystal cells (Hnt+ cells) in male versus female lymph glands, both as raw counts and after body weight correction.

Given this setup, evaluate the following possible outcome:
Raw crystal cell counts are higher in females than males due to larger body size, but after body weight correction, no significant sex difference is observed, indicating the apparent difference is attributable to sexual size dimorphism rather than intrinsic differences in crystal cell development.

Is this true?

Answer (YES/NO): NO